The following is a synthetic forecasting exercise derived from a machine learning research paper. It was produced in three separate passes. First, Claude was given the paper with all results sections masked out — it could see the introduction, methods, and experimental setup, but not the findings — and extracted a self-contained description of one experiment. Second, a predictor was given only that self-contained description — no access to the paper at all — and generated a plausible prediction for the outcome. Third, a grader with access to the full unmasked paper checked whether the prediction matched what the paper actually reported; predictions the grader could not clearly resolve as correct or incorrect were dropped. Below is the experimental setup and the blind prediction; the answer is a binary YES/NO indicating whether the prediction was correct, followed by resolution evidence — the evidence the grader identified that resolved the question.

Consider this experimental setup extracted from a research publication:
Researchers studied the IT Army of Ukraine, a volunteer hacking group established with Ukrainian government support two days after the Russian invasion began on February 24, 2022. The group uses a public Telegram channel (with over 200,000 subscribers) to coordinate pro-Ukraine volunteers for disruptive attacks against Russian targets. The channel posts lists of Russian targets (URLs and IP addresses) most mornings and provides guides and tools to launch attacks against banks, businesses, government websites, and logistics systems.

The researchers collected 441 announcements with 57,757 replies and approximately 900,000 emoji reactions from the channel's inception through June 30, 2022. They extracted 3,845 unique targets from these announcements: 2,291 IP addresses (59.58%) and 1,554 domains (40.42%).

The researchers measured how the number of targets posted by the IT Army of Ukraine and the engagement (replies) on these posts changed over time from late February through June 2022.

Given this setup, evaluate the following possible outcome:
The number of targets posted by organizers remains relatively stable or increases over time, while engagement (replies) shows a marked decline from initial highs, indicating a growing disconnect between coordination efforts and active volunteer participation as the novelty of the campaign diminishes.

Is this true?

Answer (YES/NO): YES